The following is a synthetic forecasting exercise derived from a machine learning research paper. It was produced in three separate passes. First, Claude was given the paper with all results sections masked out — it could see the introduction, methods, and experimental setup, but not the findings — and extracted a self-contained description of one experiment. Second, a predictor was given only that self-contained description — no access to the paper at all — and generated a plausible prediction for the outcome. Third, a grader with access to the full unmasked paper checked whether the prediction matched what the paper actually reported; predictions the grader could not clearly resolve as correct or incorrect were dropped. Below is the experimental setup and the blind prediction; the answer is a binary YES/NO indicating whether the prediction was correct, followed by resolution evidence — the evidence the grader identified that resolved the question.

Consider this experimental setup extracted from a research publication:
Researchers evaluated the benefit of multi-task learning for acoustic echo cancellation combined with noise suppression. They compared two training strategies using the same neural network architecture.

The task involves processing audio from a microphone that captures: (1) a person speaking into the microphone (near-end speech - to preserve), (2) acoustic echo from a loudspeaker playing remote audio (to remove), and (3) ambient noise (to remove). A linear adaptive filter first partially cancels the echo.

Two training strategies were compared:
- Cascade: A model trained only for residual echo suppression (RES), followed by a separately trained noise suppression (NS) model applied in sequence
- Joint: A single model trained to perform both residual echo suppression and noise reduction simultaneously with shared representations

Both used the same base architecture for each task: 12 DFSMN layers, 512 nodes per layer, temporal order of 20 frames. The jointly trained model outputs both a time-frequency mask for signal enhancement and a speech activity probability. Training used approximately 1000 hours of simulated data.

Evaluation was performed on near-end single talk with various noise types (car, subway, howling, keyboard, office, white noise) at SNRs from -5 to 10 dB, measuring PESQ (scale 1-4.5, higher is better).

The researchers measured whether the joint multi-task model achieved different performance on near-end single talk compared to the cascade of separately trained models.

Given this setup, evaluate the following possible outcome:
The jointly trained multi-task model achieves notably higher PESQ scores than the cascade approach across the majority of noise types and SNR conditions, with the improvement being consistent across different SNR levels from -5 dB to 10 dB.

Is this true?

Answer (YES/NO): NO